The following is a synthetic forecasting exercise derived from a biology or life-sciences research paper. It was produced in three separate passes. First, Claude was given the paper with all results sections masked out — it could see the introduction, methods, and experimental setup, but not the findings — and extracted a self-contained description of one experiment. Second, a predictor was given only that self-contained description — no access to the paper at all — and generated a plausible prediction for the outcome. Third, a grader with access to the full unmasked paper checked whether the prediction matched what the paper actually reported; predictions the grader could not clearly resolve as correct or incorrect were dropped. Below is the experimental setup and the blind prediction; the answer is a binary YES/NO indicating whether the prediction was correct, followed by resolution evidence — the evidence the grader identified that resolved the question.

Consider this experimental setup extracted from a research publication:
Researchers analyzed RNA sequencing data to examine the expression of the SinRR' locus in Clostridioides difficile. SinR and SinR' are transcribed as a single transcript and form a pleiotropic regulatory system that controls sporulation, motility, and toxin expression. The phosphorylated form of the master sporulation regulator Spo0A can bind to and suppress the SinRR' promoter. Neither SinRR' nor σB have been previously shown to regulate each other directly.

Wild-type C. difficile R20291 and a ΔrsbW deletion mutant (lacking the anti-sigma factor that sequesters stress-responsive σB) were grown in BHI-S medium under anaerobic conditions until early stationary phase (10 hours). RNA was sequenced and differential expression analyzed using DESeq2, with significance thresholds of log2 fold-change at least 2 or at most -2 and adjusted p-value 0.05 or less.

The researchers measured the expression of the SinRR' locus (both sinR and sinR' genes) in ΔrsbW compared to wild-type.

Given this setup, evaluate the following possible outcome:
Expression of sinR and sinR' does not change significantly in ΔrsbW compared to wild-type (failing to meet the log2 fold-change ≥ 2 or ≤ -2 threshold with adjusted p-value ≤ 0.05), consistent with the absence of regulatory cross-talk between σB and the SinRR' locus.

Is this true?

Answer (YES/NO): NO